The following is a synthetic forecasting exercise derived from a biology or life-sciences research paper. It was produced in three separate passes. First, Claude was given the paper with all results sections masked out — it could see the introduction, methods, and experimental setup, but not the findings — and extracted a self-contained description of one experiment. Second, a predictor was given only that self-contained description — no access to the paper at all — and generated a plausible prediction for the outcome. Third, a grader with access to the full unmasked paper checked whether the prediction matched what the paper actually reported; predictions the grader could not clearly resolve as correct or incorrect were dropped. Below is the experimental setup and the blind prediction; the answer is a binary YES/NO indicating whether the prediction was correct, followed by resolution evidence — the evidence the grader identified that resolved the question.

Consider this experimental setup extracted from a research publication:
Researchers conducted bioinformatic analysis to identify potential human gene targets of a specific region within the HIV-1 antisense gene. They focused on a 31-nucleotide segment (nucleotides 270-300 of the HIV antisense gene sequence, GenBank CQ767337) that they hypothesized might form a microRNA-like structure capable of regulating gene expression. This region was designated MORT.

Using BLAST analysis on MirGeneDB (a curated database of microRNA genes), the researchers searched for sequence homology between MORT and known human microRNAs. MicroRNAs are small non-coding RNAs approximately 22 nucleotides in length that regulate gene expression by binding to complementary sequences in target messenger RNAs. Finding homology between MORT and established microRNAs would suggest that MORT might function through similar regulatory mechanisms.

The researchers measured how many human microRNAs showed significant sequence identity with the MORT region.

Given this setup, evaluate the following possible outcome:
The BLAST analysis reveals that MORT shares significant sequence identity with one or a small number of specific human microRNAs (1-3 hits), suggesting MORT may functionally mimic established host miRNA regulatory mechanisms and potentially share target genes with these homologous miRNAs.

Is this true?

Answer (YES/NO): NO